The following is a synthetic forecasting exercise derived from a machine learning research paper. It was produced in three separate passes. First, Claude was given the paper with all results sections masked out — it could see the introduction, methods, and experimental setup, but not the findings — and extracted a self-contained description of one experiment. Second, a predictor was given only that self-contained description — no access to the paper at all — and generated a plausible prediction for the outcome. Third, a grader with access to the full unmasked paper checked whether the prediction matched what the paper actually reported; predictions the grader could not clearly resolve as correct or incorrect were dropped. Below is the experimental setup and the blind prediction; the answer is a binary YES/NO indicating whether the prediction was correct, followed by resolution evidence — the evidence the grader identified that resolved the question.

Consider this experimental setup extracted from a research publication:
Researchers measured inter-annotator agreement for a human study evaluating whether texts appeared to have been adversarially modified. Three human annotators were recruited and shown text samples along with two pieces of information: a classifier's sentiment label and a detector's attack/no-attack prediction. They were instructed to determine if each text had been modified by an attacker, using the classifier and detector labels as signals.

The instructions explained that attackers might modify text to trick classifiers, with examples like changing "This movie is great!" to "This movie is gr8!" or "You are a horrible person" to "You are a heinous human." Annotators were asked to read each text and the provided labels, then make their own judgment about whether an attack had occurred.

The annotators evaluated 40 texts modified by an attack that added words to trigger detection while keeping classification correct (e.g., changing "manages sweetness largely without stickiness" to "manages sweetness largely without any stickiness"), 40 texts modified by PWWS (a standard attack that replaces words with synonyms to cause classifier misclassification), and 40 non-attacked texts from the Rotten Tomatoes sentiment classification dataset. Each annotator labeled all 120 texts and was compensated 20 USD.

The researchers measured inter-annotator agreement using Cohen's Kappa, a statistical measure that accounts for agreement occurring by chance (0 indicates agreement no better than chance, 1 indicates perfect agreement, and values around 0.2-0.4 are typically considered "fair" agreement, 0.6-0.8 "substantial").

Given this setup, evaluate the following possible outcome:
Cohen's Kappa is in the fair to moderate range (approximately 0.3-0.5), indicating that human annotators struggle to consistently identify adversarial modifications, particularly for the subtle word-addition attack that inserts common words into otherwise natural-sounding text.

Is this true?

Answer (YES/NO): YES